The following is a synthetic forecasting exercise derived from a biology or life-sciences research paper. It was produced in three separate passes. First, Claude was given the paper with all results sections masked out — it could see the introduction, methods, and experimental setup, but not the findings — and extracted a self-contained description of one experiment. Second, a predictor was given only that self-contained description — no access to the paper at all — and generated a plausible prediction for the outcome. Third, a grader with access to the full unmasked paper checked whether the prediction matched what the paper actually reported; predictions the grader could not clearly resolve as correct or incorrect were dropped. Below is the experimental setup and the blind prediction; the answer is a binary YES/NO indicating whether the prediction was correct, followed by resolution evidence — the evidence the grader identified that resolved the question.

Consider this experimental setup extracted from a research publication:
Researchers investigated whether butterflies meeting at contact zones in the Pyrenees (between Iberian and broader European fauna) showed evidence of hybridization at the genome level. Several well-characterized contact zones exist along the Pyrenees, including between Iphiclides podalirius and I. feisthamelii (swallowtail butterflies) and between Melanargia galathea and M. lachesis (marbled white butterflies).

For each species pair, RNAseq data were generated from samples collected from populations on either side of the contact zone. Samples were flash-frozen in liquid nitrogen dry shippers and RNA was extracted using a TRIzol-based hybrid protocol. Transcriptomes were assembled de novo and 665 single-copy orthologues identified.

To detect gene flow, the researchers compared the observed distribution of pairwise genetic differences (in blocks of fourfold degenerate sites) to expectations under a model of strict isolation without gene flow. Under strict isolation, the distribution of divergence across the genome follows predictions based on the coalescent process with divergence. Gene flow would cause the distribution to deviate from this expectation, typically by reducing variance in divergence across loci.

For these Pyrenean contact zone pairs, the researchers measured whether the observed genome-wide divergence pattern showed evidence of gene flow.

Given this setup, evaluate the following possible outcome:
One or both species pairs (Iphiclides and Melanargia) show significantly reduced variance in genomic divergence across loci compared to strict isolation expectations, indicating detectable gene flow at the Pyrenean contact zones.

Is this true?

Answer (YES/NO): NO